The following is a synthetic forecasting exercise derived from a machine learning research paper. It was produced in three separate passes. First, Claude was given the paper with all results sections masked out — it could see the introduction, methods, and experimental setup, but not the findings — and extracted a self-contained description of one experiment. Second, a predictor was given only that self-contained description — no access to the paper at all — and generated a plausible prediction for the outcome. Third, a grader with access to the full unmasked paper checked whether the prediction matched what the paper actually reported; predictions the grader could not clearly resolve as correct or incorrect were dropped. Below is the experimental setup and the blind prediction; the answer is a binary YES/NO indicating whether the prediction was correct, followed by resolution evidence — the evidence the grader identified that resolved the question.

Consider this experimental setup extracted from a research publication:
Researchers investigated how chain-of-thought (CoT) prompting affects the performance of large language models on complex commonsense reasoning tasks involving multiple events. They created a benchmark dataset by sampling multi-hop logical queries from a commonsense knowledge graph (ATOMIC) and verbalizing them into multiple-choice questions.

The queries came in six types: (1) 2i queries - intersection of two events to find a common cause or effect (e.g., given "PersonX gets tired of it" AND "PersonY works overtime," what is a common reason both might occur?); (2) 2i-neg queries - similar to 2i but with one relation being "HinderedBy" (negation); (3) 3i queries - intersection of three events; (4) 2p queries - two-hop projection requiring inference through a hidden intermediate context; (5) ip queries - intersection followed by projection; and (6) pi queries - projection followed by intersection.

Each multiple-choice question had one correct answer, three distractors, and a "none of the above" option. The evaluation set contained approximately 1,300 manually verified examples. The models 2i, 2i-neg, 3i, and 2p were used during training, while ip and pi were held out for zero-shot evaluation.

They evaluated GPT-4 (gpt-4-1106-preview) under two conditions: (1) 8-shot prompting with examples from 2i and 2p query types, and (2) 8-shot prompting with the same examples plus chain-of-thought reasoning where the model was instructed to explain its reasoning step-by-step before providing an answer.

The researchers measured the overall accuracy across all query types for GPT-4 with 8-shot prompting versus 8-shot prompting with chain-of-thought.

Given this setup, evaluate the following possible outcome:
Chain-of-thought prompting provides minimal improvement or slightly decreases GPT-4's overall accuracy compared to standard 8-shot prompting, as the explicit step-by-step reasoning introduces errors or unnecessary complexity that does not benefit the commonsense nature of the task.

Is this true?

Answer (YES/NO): NO